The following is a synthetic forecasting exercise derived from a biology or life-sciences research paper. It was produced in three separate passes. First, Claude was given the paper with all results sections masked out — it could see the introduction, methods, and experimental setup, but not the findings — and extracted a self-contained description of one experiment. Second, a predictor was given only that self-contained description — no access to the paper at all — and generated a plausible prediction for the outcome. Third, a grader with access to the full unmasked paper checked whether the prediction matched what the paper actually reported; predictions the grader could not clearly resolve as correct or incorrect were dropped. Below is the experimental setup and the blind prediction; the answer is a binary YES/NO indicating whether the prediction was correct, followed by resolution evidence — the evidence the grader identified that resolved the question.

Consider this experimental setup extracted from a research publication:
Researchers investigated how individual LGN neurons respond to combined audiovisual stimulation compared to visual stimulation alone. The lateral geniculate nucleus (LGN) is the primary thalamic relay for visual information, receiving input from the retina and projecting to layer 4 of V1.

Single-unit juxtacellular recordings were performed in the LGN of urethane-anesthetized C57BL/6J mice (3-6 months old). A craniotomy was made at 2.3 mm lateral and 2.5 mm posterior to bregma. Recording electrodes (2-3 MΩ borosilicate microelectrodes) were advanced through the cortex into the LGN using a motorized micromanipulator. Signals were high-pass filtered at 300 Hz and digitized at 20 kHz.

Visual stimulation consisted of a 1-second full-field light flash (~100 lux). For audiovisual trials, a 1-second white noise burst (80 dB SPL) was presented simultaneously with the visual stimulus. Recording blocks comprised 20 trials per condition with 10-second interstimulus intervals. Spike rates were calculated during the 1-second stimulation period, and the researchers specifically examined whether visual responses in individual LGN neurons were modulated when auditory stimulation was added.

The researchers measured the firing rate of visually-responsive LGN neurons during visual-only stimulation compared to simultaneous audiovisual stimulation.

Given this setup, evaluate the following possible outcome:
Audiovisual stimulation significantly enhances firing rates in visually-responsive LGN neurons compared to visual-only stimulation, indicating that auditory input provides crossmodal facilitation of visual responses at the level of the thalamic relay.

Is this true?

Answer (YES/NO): YES